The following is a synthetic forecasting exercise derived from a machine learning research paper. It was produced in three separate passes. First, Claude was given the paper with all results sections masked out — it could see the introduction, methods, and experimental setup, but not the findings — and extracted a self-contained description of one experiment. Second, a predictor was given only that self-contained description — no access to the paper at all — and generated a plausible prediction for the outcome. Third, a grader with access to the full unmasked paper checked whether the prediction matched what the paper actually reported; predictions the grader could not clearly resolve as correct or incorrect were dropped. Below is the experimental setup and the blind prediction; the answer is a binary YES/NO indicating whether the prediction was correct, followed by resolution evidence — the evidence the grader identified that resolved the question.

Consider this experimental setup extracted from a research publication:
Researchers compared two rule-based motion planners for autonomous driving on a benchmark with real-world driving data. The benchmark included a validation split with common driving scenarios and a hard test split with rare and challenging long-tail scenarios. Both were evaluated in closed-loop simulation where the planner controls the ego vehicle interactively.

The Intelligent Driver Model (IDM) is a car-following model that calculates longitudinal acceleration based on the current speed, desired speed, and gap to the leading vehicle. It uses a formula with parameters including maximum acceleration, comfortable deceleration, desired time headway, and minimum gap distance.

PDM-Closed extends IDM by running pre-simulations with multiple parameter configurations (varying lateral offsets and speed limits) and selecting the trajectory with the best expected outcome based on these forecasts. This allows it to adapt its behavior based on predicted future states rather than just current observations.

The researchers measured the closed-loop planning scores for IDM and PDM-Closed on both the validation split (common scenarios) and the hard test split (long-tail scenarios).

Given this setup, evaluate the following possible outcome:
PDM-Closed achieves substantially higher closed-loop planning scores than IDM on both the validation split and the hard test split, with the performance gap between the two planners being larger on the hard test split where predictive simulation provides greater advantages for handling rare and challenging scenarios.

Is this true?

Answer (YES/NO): NO